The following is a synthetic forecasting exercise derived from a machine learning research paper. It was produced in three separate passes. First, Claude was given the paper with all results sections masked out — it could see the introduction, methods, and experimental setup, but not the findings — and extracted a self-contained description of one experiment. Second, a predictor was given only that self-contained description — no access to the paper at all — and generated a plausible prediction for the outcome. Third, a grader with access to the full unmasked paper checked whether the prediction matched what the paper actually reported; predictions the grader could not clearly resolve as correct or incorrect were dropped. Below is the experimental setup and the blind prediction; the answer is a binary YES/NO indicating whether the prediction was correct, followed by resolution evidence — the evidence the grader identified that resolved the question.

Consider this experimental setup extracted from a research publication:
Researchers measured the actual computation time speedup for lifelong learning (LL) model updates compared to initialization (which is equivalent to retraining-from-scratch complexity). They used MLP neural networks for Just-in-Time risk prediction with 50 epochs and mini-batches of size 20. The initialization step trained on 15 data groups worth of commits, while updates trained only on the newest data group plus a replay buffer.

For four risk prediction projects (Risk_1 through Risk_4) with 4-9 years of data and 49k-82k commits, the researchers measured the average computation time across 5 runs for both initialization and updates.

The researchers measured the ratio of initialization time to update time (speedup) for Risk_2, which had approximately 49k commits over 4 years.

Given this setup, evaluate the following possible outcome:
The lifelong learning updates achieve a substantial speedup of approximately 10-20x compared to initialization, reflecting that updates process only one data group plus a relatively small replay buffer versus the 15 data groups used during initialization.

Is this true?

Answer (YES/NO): NO